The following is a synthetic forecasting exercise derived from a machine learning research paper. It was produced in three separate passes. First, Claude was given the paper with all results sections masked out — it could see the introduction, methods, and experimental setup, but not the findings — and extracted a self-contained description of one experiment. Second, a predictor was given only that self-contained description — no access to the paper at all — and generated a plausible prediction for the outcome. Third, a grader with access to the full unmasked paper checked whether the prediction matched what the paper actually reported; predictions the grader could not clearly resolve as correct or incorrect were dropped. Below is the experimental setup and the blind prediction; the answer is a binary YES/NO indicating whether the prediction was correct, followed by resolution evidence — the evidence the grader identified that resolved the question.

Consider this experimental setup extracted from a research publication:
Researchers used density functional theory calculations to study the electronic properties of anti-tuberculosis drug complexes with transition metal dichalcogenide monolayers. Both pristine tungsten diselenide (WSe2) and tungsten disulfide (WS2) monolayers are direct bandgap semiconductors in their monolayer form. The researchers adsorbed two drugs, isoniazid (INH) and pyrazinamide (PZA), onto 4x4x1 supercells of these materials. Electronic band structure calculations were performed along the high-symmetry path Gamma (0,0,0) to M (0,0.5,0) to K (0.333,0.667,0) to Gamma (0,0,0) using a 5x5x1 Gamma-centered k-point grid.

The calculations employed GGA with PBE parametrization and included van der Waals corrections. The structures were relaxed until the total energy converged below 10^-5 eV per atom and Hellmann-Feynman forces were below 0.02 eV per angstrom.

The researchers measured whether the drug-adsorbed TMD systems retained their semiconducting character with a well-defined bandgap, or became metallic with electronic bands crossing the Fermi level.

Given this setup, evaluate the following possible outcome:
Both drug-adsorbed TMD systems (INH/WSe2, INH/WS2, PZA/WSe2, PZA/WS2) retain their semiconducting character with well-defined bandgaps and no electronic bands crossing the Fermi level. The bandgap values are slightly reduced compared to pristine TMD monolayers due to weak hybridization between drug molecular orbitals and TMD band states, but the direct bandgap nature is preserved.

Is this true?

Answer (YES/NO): NO